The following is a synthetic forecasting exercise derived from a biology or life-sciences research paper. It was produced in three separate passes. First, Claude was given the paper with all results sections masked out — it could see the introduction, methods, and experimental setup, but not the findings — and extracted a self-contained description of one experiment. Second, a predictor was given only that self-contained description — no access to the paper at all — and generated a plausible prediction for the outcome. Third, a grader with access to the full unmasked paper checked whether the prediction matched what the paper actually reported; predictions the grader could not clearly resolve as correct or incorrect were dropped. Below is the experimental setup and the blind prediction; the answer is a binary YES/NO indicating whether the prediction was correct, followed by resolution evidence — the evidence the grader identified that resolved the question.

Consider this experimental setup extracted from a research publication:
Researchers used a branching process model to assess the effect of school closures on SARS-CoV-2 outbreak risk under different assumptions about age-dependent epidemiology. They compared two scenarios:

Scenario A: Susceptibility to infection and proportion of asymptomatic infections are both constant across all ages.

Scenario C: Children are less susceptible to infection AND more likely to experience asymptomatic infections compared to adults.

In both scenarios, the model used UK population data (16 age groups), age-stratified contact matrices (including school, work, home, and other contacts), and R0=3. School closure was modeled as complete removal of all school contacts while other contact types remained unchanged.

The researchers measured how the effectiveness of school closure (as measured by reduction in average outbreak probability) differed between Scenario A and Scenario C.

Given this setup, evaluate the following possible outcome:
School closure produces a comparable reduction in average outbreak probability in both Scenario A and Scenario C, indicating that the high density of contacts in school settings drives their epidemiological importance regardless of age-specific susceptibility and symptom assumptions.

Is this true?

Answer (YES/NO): NO